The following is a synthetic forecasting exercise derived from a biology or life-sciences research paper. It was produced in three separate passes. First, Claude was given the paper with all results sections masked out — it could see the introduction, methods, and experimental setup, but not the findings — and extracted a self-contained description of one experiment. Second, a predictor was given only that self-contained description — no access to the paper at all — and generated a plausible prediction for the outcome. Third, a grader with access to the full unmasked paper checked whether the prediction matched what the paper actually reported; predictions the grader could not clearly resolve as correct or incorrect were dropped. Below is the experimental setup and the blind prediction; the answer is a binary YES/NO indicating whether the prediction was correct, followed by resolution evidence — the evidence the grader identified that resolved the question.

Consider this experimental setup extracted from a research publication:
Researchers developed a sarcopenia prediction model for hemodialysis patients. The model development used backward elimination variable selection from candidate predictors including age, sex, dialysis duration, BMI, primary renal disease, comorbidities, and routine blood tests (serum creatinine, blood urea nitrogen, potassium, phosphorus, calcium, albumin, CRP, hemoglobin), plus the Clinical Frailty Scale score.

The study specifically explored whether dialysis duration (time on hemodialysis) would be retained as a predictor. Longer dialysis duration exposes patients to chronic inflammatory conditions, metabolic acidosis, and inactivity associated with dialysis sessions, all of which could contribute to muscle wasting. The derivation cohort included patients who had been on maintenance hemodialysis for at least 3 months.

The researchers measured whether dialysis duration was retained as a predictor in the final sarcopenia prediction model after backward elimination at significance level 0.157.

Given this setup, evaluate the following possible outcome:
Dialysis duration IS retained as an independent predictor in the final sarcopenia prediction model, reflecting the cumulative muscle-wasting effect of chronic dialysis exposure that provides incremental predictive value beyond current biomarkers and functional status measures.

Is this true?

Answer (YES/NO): NO